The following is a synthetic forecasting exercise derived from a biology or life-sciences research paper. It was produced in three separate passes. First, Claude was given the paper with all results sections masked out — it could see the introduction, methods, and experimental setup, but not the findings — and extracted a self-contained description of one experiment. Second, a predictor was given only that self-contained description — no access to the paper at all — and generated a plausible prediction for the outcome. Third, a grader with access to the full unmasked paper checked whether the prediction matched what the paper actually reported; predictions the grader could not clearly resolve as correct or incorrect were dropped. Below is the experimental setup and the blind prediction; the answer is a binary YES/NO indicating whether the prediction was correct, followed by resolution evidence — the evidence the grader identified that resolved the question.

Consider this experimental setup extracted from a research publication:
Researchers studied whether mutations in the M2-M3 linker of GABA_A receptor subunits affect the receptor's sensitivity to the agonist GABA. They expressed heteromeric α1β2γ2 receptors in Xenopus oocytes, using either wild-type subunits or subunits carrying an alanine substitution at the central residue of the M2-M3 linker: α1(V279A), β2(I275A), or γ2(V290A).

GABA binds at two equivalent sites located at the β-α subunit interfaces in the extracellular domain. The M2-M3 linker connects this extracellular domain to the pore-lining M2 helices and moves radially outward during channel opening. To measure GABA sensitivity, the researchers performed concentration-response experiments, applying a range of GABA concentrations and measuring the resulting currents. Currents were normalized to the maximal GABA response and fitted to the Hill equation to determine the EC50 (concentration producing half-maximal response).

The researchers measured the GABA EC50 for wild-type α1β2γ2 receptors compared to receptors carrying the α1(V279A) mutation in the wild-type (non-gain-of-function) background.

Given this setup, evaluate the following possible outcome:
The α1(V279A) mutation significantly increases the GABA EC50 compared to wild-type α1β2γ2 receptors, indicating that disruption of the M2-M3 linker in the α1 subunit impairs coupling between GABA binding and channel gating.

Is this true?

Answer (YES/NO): YES